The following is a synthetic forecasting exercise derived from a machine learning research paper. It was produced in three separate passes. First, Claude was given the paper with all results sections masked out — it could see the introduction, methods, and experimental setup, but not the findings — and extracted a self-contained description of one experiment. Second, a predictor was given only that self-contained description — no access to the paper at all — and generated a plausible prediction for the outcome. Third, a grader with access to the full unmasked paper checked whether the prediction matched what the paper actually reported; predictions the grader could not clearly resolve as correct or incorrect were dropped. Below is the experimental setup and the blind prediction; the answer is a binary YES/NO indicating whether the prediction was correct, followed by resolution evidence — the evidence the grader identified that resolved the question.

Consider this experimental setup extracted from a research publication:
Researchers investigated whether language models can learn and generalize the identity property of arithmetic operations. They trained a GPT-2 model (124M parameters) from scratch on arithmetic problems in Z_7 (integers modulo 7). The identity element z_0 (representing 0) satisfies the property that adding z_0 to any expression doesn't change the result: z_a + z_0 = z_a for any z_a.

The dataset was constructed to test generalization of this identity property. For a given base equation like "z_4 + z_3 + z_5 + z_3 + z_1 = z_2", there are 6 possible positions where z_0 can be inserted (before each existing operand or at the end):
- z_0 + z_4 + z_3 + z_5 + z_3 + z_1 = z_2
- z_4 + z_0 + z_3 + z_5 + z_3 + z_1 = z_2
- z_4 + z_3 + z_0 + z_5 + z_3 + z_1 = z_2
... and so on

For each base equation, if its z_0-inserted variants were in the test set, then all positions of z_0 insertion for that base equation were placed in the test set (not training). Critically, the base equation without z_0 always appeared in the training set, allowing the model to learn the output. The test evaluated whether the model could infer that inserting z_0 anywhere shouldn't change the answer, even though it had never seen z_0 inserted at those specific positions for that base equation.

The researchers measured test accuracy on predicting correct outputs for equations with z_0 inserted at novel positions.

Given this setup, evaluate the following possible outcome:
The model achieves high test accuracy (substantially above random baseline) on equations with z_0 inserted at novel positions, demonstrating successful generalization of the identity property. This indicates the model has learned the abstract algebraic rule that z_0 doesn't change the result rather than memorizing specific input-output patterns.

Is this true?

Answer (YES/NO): YES